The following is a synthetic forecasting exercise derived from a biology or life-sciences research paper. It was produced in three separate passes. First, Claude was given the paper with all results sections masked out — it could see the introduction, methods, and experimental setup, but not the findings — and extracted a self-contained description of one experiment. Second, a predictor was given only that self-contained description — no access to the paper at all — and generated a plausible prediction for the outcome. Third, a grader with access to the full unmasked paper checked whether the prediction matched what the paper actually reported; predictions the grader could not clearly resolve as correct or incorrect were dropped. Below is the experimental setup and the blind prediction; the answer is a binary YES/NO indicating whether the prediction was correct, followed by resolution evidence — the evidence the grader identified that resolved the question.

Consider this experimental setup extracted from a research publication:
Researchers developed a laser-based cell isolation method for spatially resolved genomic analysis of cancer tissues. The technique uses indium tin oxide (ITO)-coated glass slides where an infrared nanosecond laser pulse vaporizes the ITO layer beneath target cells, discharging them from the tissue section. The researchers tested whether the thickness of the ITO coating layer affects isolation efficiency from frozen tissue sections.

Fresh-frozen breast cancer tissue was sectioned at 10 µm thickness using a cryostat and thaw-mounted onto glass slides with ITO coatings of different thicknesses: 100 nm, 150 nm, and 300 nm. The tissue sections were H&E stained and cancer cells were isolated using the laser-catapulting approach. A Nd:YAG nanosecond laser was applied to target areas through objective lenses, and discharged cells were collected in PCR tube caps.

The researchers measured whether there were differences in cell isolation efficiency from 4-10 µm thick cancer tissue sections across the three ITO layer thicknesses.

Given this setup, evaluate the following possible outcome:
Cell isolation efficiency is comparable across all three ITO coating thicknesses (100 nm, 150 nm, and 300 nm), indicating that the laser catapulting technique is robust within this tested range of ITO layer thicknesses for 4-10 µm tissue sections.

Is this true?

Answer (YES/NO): YES